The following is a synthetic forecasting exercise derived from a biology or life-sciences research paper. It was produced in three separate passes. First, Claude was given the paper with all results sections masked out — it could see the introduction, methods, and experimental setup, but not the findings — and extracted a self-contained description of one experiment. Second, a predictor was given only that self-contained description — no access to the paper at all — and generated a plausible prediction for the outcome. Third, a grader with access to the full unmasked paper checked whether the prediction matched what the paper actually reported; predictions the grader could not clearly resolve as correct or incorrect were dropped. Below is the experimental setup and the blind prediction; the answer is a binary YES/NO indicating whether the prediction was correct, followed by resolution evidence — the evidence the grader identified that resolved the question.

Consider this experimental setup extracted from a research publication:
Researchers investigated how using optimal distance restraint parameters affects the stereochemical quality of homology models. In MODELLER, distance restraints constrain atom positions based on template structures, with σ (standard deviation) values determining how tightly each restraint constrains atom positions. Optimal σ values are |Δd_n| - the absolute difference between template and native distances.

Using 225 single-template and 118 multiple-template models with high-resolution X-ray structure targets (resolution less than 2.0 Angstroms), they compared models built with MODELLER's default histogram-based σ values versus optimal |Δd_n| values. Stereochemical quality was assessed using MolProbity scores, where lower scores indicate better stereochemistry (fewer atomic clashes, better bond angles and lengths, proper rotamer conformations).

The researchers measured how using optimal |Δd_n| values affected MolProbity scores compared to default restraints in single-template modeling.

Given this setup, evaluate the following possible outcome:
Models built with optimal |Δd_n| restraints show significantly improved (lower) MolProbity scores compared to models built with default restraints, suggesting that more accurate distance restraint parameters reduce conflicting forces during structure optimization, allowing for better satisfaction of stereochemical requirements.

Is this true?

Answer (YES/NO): NO